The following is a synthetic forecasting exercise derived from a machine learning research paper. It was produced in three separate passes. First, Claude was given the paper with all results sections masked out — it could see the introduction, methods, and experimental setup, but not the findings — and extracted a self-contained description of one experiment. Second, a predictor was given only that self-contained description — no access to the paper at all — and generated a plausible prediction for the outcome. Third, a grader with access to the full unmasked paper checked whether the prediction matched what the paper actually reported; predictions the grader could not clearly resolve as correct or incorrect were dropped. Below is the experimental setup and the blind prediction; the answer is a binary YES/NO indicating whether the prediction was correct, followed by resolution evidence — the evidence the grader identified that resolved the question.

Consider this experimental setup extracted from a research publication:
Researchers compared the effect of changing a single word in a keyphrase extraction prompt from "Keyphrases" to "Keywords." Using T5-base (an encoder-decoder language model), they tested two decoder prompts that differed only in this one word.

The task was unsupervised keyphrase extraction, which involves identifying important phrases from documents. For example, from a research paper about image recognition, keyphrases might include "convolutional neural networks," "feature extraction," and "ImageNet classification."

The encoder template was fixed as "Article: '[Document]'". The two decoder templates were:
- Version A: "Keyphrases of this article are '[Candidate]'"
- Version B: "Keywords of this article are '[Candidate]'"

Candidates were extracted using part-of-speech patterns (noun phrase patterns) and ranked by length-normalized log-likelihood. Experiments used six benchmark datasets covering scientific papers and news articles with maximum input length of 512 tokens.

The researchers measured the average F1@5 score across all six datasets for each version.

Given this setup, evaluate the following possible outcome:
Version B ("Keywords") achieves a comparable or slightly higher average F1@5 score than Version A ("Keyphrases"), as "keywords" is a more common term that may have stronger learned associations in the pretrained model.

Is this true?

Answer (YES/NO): YES